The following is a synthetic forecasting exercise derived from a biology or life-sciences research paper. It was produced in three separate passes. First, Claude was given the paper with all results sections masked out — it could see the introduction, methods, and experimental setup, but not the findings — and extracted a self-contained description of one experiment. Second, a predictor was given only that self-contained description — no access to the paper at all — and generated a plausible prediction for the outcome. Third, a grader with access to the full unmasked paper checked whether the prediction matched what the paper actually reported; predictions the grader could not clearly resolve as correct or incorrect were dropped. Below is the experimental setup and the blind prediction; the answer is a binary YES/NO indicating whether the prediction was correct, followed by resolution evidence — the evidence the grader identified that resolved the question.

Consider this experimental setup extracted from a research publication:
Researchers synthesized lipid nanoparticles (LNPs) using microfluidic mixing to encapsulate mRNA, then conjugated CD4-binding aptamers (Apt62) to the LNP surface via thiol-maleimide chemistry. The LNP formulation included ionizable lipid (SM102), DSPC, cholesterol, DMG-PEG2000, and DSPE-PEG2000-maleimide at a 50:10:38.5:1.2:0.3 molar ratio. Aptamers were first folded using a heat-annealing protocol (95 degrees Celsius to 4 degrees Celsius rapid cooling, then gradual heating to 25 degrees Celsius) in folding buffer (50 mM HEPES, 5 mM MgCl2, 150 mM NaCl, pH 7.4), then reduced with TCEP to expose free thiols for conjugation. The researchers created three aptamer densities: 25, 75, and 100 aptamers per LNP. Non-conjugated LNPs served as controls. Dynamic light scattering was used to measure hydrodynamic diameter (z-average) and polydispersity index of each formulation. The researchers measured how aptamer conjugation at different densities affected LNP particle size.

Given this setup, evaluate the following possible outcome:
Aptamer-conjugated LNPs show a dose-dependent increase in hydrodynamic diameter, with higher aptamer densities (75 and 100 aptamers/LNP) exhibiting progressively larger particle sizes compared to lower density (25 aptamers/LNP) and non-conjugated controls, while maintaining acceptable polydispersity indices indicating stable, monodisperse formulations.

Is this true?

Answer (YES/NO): NO